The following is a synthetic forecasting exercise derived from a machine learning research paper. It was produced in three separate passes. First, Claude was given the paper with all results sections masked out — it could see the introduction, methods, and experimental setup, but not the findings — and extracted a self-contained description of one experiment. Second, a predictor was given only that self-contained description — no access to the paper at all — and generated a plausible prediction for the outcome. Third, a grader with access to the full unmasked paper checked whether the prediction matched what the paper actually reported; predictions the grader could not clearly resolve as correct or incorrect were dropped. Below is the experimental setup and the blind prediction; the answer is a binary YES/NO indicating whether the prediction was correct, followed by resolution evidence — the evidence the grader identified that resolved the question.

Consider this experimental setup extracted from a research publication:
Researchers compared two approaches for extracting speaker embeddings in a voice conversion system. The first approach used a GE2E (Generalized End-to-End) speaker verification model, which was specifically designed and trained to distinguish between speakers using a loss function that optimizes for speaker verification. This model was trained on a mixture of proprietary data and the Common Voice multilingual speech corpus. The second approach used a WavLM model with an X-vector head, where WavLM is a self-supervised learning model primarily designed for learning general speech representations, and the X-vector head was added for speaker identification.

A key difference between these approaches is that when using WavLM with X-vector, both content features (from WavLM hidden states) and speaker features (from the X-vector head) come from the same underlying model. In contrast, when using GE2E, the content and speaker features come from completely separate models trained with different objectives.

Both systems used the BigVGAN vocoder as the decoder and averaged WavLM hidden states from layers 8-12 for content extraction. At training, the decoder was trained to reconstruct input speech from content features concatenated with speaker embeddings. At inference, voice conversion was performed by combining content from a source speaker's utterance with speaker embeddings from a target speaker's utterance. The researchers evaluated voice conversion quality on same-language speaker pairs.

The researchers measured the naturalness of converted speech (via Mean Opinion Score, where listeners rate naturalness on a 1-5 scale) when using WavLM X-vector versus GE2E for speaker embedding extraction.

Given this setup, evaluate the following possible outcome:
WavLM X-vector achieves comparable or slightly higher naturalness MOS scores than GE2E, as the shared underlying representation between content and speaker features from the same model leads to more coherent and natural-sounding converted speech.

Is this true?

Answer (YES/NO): YES